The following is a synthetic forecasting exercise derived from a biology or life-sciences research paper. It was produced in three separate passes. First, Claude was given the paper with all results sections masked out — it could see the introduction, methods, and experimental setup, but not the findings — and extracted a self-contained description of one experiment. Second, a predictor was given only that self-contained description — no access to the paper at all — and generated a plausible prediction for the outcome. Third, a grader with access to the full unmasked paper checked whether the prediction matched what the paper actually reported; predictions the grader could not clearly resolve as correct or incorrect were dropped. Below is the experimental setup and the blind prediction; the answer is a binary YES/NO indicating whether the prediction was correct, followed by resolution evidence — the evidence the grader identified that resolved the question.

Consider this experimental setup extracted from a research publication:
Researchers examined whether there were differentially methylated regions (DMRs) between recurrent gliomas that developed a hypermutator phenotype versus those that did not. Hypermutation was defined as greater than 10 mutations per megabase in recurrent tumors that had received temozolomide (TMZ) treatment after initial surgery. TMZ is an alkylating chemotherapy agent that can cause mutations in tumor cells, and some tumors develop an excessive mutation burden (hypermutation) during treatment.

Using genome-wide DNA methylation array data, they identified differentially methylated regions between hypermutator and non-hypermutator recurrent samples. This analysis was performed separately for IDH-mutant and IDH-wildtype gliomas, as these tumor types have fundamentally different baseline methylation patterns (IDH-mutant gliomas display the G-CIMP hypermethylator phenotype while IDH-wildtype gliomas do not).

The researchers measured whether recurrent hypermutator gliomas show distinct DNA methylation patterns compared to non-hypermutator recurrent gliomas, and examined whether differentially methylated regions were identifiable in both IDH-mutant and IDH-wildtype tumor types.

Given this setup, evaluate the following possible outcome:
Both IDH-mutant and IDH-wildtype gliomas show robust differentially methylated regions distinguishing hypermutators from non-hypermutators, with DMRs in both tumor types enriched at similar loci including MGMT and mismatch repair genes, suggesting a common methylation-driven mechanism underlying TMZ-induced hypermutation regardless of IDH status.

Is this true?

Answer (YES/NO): NO